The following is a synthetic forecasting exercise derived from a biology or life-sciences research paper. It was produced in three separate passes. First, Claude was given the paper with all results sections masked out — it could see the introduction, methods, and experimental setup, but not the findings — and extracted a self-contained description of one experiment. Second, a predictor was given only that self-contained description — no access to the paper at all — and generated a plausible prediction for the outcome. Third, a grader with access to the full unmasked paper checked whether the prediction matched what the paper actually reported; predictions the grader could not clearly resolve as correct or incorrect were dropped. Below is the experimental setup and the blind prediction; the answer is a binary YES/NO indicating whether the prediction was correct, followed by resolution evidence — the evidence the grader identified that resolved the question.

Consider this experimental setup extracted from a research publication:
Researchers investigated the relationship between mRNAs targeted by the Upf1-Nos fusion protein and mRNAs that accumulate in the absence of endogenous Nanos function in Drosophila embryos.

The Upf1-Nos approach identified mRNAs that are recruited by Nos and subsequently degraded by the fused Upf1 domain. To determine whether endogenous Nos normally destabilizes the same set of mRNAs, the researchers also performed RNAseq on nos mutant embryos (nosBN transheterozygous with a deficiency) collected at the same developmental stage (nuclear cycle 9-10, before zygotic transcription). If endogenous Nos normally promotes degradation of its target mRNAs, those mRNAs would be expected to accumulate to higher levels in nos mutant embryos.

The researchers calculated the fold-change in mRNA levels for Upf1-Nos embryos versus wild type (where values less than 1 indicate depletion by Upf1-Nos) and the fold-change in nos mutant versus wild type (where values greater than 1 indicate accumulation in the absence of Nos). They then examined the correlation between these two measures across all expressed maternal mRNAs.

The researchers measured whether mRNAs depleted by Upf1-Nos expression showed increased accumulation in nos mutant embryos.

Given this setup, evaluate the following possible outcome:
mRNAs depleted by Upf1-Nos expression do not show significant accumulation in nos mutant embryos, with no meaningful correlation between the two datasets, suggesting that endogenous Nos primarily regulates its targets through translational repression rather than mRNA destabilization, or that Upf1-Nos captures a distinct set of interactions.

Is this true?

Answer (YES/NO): NO